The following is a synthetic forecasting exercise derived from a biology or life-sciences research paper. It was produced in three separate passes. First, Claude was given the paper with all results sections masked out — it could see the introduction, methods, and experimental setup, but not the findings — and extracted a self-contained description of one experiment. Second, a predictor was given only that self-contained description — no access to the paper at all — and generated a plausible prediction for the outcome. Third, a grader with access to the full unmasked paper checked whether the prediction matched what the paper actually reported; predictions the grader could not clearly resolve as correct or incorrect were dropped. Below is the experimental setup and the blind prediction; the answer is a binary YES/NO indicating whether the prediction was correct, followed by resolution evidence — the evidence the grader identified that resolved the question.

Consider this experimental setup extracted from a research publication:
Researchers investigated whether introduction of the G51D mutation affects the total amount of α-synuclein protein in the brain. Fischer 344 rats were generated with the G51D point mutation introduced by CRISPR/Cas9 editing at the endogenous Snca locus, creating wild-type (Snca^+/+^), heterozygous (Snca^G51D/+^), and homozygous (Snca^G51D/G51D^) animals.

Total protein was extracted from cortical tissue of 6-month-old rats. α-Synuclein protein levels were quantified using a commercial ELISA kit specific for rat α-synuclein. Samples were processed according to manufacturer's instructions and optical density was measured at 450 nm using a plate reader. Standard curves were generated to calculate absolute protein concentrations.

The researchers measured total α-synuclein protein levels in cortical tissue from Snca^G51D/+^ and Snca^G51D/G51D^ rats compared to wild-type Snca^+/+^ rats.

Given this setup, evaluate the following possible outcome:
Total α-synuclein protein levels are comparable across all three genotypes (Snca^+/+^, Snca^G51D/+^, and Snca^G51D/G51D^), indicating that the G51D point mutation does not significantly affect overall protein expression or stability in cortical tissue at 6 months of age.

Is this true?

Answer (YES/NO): YES